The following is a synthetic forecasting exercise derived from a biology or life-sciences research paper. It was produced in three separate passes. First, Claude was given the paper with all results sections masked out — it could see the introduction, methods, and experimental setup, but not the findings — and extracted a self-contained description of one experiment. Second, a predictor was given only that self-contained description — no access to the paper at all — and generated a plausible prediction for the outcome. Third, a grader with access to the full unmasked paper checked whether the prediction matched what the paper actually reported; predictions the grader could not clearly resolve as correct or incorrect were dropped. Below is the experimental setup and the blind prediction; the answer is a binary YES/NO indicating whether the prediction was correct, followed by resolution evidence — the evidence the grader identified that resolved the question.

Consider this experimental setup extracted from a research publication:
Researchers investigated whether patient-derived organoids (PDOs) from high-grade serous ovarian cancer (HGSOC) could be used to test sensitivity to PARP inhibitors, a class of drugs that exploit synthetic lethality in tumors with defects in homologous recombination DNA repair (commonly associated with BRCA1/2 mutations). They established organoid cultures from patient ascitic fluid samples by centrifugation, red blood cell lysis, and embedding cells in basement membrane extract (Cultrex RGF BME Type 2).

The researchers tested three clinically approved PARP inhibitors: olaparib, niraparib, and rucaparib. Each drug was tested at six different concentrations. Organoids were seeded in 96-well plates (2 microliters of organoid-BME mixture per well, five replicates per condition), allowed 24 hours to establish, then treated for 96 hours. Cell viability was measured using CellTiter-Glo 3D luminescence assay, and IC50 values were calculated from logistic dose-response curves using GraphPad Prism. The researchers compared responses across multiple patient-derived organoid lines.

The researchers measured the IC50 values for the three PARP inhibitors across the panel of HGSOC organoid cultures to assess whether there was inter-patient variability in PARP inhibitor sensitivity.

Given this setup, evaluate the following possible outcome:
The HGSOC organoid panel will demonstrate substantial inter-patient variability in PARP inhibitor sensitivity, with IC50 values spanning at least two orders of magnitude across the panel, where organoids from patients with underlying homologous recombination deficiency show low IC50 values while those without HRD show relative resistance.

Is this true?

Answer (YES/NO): NO